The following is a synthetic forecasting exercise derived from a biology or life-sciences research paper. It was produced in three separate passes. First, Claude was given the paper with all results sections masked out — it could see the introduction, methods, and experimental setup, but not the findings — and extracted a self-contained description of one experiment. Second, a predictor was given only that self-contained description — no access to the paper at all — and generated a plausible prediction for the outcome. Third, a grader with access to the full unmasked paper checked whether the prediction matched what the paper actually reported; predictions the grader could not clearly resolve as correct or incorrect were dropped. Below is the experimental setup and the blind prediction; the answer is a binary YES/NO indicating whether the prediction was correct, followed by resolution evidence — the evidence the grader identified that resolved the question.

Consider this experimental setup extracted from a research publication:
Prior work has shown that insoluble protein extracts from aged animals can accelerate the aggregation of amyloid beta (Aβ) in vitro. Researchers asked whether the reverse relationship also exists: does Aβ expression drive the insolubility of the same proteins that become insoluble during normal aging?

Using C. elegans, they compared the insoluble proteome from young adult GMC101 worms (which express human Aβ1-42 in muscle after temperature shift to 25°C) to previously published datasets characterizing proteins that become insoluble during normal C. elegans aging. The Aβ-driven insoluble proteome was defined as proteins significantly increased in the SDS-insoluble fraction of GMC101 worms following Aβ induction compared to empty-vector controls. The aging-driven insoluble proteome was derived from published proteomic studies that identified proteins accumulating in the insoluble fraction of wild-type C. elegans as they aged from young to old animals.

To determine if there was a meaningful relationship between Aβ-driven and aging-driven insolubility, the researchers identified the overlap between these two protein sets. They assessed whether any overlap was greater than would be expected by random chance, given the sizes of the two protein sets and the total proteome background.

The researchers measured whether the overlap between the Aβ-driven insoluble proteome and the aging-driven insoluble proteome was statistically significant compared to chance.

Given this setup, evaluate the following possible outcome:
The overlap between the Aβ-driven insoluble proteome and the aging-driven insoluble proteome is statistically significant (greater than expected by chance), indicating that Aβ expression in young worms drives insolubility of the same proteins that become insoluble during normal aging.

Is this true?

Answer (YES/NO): YES